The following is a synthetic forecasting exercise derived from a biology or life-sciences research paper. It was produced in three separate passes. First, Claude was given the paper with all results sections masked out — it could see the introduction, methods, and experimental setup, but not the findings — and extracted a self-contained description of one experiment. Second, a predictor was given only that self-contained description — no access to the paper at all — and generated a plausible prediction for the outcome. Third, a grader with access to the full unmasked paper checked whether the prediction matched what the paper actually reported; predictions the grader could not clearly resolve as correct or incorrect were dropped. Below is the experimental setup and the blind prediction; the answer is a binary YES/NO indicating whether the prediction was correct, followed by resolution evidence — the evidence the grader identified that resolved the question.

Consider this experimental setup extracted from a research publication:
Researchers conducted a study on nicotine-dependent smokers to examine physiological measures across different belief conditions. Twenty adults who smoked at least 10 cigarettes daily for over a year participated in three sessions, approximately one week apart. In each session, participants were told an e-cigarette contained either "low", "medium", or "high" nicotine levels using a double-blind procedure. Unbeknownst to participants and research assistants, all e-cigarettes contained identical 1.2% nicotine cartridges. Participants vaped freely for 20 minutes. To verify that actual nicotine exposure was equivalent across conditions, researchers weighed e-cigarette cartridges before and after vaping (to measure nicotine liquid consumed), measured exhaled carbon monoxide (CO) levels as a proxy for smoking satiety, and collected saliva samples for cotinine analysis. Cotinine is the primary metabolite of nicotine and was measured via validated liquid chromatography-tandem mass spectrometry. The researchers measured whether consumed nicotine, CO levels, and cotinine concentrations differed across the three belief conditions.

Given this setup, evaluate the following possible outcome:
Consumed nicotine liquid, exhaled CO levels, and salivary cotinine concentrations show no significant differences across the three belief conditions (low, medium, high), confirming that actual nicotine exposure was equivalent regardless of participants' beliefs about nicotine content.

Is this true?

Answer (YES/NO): YES